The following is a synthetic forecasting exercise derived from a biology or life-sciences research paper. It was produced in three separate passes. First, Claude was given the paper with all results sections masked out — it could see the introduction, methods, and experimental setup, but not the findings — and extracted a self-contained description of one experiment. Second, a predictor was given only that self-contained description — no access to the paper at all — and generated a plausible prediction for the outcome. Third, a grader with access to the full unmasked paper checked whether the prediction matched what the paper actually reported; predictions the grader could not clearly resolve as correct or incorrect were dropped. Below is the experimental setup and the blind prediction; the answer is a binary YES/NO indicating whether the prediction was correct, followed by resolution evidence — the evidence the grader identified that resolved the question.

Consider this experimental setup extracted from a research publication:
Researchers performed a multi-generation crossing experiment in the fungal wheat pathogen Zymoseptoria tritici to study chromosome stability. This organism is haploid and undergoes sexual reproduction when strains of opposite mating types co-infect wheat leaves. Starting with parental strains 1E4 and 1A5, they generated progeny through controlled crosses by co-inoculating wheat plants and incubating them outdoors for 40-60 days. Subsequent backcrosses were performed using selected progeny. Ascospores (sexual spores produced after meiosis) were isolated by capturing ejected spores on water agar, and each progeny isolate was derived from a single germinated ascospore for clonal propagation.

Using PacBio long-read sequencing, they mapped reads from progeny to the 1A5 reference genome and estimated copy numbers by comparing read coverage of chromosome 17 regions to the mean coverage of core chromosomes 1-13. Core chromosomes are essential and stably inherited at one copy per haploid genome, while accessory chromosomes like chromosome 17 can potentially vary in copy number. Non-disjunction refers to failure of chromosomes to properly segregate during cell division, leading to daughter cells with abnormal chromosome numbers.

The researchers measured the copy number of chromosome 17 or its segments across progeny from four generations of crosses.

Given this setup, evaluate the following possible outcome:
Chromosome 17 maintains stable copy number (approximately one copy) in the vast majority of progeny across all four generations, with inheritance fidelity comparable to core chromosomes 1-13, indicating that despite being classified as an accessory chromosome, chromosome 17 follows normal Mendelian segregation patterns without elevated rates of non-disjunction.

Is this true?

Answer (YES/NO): NO